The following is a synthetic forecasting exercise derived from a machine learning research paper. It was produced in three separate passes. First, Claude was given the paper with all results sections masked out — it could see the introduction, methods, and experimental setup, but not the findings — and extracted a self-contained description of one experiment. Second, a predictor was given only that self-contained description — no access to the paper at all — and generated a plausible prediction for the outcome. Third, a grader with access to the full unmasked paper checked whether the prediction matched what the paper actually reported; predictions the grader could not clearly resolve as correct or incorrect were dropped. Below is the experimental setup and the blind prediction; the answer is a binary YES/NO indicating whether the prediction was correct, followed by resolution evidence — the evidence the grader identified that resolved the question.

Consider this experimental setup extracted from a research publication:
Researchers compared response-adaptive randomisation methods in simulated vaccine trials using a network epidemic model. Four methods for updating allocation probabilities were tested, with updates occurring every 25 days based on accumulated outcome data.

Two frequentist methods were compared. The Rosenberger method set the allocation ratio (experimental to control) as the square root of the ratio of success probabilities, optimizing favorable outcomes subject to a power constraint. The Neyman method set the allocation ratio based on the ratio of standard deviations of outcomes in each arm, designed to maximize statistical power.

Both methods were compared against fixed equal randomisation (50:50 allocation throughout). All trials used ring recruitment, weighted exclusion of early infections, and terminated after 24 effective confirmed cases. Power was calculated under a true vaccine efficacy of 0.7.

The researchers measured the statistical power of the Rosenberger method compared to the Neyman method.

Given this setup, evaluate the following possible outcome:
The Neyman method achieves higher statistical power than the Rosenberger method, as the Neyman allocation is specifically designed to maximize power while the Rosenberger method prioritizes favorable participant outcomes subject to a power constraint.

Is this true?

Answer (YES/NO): NO